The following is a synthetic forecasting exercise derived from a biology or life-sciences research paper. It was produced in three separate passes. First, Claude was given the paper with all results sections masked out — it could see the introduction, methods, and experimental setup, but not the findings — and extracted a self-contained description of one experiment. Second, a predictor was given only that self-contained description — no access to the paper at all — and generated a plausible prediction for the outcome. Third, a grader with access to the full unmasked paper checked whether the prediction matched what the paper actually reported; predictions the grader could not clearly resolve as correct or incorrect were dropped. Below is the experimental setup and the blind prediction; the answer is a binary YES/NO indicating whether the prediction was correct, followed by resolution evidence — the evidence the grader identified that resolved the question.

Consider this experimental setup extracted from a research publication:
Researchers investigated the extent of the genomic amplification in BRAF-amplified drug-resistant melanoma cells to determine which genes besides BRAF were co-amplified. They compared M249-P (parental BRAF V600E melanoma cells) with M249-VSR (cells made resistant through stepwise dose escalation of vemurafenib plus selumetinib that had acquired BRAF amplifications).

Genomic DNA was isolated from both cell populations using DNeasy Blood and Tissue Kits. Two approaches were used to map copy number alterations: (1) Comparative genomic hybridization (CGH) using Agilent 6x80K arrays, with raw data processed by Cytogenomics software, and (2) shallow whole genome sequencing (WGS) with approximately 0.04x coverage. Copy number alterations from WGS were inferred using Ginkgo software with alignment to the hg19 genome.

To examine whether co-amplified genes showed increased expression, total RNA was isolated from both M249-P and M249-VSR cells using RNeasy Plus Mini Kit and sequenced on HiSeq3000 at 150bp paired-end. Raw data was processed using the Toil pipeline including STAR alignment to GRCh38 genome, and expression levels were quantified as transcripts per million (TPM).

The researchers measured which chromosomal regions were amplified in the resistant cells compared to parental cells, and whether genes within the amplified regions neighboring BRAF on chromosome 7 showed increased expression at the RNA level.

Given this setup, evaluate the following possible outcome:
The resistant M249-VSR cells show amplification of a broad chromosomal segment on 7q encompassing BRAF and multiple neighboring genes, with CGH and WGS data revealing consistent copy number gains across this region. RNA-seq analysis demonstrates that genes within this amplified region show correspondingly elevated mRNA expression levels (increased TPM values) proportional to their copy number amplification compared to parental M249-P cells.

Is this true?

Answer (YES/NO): NO